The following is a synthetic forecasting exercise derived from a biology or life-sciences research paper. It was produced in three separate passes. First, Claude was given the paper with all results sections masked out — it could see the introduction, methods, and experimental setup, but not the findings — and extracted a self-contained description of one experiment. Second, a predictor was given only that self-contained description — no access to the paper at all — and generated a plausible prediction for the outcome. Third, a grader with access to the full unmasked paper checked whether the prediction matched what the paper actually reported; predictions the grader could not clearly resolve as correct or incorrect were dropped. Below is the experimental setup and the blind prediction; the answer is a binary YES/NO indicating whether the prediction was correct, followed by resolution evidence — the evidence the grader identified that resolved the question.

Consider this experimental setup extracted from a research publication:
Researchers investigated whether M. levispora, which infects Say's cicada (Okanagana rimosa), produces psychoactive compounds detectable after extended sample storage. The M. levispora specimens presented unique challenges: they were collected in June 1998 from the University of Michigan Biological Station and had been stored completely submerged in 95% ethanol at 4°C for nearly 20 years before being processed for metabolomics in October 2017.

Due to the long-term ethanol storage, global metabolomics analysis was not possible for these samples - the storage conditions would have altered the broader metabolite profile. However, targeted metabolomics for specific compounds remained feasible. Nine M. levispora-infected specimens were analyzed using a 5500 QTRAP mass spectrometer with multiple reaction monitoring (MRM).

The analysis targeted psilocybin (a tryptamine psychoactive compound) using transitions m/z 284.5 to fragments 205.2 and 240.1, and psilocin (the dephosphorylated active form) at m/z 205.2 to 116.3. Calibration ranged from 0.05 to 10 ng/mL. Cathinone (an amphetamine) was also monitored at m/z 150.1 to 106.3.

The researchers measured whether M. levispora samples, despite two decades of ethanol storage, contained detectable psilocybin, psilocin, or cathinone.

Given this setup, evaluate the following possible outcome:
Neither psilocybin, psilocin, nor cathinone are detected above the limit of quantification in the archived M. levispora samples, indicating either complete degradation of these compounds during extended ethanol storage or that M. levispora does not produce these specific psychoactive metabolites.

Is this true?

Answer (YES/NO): NO